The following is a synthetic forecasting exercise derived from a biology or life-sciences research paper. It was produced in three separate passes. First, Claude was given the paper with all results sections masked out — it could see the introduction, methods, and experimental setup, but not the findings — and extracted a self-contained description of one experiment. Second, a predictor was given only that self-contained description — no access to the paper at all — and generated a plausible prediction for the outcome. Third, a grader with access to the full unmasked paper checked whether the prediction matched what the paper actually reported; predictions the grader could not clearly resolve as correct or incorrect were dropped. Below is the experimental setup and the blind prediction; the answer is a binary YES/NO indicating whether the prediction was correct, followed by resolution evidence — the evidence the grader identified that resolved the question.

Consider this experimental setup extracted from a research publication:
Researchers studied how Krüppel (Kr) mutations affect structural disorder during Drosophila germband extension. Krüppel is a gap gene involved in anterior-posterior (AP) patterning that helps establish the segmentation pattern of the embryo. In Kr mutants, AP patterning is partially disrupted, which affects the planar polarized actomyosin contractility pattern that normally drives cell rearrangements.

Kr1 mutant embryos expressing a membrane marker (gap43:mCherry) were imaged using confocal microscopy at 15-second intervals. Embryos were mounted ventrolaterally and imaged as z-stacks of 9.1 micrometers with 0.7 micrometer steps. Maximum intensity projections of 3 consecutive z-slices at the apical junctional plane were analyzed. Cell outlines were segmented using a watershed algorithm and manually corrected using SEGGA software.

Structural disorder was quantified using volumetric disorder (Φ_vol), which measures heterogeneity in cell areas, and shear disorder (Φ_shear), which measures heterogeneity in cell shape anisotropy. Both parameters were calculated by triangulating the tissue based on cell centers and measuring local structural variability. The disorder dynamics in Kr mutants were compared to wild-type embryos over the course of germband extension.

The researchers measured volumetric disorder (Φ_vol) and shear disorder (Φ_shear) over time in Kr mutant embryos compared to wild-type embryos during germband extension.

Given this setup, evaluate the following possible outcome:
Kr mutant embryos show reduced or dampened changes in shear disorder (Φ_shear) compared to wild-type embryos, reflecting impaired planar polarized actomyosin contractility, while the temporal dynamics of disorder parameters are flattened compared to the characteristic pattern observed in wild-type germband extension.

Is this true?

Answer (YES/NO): NO